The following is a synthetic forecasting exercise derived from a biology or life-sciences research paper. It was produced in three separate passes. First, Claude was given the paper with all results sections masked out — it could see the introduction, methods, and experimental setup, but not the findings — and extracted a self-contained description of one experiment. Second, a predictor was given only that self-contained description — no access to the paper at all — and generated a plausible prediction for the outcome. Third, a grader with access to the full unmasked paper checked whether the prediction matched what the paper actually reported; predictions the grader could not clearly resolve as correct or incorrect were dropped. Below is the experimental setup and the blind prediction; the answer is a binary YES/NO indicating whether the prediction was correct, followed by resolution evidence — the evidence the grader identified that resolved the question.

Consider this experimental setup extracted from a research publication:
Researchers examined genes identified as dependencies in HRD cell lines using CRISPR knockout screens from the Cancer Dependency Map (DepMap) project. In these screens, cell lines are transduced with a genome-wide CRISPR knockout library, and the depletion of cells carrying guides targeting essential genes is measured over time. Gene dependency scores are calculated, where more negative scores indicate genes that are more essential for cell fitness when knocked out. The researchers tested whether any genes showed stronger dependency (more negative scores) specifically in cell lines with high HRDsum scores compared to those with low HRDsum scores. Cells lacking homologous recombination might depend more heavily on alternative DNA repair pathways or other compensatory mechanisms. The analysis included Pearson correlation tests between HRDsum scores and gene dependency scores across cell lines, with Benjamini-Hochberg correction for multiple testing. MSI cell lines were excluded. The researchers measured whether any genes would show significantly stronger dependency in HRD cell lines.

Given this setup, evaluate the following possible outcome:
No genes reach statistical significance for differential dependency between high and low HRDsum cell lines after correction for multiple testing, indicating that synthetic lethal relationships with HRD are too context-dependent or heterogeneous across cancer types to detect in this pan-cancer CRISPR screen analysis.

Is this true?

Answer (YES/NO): NO